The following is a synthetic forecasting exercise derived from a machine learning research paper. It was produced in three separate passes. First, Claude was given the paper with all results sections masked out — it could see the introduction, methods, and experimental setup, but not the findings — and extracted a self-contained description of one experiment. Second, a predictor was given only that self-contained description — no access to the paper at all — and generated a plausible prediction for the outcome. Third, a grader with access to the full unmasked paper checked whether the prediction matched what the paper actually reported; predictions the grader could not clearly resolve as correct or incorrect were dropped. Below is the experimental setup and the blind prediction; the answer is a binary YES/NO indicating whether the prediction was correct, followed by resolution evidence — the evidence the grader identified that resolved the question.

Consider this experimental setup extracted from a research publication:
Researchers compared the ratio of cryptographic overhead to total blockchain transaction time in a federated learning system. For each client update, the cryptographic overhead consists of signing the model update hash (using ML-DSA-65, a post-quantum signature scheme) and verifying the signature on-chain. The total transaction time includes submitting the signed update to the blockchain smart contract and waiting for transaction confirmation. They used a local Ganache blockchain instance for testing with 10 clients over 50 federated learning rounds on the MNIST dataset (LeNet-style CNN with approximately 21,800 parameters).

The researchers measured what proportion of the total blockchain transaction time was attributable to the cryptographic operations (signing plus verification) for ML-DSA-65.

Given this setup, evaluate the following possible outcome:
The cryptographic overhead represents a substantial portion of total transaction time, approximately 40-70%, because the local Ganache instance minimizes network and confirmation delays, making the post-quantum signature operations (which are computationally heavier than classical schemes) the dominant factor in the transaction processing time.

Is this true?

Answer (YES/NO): NO